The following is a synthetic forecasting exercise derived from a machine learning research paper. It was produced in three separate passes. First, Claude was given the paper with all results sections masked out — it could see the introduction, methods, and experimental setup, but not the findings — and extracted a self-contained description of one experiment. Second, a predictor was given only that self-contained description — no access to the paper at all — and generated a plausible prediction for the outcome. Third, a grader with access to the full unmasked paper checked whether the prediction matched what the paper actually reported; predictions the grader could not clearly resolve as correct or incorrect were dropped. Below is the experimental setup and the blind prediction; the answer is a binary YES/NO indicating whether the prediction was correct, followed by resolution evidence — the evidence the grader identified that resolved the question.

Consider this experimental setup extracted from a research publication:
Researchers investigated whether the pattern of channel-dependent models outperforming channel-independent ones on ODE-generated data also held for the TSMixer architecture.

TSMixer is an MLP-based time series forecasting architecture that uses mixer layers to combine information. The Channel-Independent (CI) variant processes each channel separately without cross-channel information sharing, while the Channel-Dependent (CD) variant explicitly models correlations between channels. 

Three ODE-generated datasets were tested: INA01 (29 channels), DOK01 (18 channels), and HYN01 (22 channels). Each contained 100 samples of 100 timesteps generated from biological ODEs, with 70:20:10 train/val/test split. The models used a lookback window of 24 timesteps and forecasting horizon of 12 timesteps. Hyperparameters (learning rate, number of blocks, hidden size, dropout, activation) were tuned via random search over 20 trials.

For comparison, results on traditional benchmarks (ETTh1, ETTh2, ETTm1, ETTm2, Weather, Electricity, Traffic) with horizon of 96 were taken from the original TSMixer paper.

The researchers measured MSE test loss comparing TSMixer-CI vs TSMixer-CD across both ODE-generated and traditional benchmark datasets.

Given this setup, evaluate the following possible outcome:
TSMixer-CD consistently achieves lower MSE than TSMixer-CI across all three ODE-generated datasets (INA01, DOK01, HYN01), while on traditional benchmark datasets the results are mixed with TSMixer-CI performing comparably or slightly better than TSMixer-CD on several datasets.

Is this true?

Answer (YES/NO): YES